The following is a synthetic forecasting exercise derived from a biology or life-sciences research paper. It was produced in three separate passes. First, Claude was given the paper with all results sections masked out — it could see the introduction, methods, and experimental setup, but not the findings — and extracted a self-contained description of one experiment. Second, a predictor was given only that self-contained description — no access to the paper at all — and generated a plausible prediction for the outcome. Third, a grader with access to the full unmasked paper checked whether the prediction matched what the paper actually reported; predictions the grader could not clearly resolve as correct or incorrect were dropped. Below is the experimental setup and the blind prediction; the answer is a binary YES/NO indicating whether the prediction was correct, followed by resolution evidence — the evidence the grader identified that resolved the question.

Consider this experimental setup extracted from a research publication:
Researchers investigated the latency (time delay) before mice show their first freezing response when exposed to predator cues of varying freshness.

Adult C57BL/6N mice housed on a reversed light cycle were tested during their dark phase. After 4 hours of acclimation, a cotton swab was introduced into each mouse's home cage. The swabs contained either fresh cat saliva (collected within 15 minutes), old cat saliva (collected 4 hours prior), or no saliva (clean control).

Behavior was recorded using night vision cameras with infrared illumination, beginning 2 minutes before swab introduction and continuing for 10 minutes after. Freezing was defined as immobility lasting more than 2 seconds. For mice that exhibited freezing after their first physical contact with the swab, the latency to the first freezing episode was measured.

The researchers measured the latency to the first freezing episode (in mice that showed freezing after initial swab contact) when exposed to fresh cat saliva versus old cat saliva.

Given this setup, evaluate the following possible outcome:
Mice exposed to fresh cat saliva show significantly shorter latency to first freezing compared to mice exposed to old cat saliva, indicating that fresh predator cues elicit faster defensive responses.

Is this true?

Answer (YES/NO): NO